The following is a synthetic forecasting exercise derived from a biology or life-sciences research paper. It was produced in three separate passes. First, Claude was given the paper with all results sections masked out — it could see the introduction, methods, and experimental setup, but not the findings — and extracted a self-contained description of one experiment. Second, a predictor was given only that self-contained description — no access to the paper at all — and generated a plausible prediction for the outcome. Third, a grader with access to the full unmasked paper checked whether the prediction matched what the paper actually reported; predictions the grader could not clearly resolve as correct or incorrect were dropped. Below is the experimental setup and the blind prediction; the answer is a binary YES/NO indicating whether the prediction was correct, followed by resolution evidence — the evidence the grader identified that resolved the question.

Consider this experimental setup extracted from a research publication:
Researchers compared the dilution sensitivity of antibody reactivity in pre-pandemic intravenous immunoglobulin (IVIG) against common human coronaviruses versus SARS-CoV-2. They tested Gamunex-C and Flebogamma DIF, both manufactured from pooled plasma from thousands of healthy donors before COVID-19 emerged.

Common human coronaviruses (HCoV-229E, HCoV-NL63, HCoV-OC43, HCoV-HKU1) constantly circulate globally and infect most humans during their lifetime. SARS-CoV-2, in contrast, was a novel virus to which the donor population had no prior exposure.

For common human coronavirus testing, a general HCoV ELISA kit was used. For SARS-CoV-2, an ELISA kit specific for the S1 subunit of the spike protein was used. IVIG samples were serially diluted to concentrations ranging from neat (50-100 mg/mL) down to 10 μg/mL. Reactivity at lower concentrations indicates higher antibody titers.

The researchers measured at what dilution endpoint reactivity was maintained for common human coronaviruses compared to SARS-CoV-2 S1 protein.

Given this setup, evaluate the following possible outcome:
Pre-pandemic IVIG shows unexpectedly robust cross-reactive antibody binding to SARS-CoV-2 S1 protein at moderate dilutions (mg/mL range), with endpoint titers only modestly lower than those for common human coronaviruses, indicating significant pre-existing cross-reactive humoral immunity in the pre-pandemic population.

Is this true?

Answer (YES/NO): NO